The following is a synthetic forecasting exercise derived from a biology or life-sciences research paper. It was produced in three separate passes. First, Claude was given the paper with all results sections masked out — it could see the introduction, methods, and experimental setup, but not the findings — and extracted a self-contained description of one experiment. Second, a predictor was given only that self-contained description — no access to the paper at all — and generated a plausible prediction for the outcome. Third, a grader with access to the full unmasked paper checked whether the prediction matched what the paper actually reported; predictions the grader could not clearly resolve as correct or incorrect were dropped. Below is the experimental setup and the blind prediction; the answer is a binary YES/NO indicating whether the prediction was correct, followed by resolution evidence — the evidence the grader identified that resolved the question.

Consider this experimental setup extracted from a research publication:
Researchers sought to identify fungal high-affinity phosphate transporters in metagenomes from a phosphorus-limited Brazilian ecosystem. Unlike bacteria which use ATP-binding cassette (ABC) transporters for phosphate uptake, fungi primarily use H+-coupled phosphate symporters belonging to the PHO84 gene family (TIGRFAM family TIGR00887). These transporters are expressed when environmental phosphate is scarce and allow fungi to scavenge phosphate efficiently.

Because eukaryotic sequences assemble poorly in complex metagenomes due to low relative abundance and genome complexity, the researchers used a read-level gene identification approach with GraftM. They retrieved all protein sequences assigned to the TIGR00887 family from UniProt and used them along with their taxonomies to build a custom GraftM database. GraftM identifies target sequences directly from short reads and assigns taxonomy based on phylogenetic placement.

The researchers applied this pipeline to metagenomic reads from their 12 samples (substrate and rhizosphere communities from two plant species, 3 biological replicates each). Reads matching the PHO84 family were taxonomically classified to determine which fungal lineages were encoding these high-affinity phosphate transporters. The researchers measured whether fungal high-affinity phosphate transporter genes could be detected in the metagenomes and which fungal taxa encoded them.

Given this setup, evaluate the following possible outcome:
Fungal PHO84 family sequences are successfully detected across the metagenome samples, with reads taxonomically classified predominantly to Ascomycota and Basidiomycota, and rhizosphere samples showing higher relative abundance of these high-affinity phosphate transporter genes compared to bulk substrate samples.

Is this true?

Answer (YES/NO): YES